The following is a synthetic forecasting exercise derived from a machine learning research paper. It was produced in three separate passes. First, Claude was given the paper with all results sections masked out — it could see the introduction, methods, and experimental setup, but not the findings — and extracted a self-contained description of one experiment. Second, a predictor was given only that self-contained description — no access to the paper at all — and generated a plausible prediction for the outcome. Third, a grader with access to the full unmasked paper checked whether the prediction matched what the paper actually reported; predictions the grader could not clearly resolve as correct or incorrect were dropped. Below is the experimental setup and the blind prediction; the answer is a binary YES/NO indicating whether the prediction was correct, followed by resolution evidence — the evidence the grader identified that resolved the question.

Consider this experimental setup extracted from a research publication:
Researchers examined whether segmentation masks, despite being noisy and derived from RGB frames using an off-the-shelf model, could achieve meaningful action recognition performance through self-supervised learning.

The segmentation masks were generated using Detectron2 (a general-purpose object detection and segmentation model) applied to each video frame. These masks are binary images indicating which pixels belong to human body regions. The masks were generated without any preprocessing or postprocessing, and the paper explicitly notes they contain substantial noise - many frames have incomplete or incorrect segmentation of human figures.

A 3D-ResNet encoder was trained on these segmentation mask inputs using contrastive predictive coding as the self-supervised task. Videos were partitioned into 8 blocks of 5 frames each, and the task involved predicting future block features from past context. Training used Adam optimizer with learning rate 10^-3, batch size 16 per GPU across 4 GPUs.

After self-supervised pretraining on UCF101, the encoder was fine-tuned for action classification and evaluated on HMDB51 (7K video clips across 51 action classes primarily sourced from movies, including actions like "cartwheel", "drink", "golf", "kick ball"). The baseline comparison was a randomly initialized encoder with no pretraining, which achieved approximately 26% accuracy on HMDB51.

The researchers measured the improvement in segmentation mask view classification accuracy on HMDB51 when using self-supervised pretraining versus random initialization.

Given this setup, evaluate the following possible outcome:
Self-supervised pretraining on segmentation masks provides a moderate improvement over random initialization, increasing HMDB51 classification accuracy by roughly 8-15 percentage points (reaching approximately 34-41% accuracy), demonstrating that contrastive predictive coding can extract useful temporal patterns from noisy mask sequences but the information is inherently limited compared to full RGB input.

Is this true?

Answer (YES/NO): NO